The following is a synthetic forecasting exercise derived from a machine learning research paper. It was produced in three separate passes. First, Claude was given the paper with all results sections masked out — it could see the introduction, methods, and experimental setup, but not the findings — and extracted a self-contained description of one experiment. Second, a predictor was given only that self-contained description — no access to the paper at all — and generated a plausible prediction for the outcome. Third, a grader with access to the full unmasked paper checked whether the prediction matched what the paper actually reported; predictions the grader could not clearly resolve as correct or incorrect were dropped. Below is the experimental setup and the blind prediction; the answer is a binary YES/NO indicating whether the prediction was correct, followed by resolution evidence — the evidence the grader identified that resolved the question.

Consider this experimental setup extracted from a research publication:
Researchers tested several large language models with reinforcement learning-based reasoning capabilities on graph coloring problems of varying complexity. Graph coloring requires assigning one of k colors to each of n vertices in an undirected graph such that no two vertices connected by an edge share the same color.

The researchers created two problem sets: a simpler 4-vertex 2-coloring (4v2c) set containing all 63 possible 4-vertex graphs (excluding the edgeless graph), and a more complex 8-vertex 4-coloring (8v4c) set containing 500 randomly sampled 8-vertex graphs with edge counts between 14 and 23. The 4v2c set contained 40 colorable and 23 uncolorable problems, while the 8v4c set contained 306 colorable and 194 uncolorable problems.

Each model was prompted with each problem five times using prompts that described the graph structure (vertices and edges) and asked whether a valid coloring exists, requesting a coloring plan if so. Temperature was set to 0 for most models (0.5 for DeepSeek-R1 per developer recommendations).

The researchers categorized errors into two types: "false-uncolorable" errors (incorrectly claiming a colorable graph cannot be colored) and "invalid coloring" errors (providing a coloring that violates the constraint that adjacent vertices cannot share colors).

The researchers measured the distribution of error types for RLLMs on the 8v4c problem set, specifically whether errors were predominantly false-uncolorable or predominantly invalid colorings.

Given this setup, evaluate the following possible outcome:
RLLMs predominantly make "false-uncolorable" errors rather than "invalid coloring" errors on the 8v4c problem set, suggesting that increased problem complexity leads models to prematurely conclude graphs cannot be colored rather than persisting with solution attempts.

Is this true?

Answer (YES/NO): YES